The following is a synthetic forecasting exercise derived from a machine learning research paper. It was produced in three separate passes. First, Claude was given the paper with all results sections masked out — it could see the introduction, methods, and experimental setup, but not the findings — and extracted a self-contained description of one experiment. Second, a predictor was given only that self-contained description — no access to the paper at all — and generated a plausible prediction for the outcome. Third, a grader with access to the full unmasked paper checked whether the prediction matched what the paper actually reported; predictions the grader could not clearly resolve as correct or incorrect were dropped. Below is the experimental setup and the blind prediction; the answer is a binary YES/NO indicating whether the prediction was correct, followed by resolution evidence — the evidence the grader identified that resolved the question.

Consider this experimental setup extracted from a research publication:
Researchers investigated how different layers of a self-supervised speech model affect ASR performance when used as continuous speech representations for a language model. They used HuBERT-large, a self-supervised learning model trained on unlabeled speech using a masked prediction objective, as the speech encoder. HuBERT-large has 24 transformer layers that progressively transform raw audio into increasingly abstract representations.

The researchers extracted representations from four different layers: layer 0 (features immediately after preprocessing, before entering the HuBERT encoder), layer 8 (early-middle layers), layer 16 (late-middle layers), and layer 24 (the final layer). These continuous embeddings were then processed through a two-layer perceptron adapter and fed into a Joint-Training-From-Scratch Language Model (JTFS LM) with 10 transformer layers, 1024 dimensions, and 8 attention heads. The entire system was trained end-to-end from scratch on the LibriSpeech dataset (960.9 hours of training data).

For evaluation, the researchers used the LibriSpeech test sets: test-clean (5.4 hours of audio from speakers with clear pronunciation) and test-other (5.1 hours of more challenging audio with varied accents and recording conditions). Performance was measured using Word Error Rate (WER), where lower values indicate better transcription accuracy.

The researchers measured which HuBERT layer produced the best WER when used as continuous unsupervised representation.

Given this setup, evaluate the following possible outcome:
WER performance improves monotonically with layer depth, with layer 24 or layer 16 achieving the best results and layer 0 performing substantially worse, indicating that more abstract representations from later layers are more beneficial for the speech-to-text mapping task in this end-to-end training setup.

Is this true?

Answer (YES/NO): NO